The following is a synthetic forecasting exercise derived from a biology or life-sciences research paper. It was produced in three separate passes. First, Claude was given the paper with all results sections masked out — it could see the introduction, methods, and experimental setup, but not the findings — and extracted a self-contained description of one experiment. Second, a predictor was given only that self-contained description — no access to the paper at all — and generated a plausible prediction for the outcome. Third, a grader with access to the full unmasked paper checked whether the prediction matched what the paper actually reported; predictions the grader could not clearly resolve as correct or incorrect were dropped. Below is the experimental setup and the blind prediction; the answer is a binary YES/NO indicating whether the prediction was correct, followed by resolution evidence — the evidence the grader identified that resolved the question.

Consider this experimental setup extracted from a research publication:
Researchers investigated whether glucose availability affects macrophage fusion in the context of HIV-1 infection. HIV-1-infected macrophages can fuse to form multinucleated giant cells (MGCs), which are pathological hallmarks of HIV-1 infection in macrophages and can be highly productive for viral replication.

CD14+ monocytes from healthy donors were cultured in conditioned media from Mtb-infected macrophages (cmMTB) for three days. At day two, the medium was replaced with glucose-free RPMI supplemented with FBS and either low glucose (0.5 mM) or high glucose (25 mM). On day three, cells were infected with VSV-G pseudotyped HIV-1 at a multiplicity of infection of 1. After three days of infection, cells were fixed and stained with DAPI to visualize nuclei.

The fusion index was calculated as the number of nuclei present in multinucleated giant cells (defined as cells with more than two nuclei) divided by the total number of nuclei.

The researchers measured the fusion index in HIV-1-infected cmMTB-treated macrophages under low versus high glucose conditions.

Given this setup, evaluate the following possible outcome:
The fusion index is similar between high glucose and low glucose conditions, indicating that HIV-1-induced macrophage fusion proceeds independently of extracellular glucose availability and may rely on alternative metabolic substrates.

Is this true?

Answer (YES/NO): NO